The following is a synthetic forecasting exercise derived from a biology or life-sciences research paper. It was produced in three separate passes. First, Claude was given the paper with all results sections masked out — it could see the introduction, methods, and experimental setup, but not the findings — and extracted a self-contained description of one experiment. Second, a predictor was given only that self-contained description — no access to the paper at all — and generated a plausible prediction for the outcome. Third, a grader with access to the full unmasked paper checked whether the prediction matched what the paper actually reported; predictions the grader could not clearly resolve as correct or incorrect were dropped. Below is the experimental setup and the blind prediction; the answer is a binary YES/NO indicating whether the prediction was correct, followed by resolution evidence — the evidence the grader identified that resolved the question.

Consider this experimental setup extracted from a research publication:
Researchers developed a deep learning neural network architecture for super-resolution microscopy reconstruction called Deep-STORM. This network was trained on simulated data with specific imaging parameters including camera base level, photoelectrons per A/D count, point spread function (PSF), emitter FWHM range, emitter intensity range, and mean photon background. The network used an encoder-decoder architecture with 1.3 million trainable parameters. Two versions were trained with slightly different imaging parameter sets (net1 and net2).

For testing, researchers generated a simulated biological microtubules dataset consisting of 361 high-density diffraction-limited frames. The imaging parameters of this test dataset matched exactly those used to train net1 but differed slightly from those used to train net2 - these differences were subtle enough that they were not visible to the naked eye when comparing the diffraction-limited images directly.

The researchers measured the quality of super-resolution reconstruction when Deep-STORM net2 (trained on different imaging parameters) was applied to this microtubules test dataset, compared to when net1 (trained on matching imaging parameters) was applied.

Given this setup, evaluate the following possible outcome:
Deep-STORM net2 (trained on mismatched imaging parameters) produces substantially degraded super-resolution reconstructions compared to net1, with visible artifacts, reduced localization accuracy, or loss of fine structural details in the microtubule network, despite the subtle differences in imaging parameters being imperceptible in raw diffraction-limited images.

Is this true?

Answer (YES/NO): YES